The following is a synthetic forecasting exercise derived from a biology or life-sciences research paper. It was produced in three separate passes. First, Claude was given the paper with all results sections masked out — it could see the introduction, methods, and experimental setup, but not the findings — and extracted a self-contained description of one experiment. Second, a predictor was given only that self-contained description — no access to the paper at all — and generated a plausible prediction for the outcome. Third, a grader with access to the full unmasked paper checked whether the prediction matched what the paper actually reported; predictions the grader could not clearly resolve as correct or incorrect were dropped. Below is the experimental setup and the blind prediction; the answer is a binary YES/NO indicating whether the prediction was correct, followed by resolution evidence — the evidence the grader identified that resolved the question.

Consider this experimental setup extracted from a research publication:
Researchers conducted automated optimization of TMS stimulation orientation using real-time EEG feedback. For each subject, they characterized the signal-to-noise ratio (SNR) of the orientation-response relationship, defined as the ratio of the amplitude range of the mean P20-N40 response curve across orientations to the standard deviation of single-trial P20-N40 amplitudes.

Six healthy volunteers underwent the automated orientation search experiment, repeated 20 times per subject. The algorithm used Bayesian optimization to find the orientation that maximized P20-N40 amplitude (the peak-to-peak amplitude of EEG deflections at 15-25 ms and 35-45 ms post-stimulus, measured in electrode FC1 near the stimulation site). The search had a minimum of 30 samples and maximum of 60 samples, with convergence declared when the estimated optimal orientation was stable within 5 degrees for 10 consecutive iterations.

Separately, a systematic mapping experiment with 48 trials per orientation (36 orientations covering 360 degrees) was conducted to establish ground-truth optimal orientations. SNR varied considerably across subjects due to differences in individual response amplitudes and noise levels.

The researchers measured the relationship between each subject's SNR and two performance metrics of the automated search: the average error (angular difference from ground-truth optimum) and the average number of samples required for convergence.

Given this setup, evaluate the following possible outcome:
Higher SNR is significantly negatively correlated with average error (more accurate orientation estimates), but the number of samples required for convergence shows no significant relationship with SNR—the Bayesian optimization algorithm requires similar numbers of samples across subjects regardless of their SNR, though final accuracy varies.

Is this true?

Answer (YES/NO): NO